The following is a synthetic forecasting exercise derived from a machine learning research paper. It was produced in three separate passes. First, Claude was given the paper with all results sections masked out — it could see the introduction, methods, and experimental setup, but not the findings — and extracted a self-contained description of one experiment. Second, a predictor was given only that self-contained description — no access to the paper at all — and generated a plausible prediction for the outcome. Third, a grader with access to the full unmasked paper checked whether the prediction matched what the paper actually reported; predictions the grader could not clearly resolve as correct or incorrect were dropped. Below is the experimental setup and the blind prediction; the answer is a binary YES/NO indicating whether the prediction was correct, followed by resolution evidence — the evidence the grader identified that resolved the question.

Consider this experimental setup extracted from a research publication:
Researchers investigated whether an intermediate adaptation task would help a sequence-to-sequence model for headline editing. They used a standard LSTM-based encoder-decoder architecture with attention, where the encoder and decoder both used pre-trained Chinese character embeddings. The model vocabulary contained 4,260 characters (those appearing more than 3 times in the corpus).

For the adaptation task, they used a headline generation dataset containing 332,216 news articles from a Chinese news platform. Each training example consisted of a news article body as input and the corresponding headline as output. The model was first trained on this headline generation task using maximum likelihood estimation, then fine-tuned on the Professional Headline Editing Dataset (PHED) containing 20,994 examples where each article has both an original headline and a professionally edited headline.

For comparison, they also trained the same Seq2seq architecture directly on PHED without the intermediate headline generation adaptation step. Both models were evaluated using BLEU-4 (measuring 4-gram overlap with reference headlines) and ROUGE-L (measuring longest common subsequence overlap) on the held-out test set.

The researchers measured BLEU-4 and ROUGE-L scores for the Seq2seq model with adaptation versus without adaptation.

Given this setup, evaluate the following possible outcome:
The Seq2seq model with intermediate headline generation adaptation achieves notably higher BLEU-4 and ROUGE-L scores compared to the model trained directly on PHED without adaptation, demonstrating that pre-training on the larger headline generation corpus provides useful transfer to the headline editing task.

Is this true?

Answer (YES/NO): NO